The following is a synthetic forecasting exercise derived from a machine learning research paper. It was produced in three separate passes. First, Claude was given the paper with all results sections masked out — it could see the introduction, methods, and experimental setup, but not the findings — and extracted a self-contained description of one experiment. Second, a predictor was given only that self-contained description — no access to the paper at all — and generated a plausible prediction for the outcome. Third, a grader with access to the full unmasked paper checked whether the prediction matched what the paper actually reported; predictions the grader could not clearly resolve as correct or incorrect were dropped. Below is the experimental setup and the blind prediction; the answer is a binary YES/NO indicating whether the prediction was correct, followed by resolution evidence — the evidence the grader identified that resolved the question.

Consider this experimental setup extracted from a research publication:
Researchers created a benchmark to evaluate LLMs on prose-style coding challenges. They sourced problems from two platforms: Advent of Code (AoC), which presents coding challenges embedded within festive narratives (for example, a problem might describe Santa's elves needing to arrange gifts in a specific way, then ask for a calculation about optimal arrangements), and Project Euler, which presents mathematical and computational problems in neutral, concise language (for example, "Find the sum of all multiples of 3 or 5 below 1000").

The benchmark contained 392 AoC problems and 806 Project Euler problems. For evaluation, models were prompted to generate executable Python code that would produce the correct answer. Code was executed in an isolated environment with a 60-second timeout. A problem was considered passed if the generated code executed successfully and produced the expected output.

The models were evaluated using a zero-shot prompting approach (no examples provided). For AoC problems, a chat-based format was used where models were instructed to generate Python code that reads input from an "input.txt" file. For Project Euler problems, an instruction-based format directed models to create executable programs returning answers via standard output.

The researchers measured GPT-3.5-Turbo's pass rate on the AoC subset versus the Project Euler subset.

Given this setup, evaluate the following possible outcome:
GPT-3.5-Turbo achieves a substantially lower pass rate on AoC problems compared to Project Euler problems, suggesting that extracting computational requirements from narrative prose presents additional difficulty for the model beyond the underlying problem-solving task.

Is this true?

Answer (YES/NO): NO